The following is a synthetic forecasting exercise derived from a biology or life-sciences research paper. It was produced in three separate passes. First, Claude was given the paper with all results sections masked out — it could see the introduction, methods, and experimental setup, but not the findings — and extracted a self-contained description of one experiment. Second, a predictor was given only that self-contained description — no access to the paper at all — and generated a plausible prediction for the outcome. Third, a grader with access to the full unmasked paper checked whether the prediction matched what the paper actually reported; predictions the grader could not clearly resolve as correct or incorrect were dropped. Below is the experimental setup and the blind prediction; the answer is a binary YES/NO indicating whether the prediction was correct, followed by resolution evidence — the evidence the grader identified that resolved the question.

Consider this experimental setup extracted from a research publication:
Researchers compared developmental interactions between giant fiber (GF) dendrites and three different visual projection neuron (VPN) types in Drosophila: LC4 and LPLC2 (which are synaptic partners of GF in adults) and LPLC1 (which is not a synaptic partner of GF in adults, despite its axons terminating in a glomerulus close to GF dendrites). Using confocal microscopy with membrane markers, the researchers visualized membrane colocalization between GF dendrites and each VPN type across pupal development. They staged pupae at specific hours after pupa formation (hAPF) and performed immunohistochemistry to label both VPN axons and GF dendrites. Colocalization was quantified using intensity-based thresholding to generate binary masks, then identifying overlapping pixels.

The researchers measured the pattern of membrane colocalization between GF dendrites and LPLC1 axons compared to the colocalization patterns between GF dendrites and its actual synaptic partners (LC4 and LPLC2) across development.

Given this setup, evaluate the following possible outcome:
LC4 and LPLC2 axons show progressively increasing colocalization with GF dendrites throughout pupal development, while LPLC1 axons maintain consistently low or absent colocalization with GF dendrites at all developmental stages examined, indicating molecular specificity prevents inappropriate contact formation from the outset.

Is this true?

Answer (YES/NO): NO